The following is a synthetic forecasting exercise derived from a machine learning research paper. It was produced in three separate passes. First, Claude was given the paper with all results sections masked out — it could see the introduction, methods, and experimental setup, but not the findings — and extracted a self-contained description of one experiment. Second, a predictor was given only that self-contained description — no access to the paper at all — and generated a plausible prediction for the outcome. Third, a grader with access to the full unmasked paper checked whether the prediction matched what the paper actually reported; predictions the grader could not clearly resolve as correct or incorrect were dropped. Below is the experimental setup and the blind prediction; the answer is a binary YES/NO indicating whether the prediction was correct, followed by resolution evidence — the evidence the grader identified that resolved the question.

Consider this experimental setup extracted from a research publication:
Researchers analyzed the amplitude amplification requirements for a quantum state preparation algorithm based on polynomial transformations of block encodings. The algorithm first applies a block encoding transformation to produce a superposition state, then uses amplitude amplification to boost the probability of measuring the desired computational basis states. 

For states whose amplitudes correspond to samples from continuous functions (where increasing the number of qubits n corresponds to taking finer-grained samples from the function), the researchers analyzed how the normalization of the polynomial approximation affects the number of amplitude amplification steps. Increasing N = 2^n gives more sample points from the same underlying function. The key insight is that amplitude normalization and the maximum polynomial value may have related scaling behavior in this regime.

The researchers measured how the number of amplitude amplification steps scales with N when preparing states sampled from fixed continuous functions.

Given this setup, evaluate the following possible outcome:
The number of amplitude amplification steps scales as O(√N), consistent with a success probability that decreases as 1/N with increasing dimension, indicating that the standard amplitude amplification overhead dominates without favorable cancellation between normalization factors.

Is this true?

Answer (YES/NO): NO